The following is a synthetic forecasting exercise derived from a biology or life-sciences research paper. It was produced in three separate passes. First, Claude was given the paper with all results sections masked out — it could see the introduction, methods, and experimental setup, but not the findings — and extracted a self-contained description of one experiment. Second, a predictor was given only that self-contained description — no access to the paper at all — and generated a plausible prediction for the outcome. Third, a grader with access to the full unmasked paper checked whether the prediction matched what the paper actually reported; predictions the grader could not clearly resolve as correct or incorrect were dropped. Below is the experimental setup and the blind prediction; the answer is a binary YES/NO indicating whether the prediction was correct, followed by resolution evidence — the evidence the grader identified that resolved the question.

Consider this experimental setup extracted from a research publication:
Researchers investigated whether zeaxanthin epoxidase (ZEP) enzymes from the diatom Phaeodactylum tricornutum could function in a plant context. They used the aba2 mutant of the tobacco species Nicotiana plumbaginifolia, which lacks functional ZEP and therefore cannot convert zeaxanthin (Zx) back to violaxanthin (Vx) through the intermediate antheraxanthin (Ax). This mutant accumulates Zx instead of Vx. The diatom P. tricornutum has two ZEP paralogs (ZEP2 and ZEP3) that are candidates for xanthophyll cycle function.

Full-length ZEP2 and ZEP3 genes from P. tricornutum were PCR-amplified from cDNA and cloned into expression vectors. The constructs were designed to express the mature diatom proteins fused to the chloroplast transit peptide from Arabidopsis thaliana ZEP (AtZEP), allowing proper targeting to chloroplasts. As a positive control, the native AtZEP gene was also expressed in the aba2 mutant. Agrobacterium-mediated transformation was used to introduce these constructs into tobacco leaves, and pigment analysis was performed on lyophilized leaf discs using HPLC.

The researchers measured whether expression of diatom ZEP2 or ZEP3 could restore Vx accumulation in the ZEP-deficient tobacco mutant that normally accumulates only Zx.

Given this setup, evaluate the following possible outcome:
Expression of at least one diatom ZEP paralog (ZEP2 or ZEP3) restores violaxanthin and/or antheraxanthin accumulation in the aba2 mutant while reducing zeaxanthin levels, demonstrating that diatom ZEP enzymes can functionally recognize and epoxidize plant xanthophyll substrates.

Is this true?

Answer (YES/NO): YES